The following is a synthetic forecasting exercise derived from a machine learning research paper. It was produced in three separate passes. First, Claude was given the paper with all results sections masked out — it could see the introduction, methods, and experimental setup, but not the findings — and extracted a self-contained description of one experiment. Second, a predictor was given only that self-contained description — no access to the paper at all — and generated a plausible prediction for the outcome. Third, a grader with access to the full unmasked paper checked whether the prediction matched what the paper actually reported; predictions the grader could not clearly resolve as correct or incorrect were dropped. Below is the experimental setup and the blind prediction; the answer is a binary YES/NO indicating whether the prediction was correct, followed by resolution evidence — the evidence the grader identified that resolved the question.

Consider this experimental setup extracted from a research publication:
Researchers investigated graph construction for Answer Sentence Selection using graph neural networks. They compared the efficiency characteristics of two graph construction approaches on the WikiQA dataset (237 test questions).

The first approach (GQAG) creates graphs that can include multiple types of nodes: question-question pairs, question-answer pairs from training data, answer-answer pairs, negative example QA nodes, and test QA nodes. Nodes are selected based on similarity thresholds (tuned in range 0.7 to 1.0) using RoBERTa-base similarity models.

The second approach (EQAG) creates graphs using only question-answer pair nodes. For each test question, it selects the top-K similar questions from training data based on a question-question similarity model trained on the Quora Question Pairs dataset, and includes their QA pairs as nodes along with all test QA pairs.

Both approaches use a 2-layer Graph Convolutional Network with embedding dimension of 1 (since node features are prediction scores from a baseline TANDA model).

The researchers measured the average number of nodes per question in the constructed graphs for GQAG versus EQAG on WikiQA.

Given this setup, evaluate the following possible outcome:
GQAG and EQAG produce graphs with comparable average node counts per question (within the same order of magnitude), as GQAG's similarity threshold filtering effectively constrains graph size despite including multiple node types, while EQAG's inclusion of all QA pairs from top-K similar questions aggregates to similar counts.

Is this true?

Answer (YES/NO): NO